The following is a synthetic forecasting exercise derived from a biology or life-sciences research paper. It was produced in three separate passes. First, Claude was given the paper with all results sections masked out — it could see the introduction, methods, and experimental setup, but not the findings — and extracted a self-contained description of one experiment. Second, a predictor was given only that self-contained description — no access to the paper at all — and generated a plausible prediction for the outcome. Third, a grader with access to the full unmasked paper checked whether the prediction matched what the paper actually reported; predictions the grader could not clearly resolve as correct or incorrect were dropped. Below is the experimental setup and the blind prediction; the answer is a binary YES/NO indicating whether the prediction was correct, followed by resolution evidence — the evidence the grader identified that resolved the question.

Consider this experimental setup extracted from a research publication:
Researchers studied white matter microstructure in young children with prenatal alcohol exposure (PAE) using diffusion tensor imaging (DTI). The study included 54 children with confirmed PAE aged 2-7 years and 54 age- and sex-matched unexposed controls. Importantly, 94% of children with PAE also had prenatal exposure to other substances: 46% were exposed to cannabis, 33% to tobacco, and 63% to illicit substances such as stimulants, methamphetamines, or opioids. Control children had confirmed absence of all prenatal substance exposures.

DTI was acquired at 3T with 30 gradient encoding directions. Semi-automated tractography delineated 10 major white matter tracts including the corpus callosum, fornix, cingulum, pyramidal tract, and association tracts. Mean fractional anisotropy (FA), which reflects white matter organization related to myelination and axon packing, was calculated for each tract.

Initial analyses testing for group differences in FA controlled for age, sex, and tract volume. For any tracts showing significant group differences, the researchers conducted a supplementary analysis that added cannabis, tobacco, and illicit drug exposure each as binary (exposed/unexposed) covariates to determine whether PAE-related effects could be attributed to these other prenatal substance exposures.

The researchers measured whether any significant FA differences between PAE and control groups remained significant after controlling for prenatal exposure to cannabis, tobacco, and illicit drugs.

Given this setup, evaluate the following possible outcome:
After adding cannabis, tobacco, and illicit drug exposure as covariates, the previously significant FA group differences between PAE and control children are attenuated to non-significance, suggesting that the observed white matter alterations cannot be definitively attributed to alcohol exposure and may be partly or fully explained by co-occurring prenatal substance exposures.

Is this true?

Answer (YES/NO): NO